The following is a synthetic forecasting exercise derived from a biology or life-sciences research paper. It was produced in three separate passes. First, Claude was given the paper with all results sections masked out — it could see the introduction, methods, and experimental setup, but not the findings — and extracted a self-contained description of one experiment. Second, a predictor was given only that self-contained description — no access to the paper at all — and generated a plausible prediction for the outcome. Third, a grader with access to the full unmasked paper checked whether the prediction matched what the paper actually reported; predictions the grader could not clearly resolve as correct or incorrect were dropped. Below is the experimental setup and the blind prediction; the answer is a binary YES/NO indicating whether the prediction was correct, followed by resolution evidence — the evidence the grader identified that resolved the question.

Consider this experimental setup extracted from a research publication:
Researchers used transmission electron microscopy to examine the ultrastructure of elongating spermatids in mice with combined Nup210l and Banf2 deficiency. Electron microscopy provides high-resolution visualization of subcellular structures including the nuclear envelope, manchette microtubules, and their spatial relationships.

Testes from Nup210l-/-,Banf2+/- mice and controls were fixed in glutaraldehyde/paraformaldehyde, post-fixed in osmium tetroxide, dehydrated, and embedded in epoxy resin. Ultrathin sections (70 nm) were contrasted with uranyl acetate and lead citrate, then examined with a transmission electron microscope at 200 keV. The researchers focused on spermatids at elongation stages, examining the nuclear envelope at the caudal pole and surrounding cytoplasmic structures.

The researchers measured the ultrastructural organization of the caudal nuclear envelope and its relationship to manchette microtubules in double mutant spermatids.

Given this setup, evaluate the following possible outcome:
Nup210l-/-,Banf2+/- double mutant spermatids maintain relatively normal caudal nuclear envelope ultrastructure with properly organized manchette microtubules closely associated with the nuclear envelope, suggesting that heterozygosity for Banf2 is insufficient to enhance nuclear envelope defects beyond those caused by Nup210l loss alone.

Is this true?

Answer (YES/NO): NO